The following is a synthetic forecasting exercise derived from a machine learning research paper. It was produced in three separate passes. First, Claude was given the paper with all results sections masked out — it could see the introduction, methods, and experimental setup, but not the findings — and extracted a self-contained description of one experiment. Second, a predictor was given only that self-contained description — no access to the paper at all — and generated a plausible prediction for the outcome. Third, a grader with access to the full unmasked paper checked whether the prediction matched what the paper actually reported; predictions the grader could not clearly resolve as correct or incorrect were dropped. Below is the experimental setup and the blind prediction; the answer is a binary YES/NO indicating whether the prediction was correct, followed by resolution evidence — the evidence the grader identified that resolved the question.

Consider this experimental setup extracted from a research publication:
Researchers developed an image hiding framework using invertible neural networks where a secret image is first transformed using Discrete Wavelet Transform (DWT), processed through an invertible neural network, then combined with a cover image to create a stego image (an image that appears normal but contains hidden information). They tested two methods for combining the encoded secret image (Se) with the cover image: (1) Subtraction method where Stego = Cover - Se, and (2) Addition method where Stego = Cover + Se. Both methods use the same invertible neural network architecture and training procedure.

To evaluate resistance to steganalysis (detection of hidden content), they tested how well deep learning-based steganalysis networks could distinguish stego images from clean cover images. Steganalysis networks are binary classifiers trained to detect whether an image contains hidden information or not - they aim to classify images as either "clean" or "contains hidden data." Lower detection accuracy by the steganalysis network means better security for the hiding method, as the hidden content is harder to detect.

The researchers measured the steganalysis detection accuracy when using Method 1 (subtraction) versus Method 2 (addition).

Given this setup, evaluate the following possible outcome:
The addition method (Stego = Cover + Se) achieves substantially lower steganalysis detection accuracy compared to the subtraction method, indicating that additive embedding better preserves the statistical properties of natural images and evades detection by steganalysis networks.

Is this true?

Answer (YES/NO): NO